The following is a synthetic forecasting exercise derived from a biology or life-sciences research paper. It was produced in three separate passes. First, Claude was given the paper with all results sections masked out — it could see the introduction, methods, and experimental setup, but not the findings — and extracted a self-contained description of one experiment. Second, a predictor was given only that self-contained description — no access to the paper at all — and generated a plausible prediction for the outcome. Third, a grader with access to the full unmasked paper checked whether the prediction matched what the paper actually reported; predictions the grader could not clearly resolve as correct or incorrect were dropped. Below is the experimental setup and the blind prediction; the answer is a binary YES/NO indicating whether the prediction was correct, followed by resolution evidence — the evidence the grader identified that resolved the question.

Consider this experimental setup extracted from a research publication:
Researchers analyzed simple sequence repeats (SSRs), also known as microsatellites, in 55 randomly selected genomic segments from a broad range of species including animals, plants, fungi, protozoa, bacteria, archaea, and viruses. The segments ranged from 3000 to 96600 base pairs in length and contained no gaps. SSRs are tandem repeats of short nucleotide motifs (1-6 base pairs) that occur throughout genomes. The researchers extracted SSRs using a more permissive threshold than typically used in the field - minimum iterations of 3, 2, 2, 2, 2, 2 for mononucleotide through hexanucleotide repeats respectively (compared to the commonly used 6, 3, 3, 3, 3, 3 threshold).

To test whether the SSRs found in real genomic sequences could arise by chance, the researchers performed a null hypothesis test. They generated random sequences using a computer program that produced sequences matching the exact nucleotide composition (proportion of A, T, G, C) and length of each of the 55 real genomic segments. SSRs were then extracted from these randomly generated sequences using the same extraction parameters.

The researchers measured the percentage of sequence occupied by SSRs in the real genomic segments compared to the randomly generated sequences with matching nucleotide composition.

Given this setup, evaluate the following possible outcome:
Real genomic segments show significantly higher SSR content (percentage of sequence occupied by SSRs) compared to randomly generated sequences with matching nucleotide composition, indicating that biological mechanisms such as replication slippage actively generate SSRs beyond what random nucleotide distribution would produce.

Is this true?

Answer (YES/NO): YES